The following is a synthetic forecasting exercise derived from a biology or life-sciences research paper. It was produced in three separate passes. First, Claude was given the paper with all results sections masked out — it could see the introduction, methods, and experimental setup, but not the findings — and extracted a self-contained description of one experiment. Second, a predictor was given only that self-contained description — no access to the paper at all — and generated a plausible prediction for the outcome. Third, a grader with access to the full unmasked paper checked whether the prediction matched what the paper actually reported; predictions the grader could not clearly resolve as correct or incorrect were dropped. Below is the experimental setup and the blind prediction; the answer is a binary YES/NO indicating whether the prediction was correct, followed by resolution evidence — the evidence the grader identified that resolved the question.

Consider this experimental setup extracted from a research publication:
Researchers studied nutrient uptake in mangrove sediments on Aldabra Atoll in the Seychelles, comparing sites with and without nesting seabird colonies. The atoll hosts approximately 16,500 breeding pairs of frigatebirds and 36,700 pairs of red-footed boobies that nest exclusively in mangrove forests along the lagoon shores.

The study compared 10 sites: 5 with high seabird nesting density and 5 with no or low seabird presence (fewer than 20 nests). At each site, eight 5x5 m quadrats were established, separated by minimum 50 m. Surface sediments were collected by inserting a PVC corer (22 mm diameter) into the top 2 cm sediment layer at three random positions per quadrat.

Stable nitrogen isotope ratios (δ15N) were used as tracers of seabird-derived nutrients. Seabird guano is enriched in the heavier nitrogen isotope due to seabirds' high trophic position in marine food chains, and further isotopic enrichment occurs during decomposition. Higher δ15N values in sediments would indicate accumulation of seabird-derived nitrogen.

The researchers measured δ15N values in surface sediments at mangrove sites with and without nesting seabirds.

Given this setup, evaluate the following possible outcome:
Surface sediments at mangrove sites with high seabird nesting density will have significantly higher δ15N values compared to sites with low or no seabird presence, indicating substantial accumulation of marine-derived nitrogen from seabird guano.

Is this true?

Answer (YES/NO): YES